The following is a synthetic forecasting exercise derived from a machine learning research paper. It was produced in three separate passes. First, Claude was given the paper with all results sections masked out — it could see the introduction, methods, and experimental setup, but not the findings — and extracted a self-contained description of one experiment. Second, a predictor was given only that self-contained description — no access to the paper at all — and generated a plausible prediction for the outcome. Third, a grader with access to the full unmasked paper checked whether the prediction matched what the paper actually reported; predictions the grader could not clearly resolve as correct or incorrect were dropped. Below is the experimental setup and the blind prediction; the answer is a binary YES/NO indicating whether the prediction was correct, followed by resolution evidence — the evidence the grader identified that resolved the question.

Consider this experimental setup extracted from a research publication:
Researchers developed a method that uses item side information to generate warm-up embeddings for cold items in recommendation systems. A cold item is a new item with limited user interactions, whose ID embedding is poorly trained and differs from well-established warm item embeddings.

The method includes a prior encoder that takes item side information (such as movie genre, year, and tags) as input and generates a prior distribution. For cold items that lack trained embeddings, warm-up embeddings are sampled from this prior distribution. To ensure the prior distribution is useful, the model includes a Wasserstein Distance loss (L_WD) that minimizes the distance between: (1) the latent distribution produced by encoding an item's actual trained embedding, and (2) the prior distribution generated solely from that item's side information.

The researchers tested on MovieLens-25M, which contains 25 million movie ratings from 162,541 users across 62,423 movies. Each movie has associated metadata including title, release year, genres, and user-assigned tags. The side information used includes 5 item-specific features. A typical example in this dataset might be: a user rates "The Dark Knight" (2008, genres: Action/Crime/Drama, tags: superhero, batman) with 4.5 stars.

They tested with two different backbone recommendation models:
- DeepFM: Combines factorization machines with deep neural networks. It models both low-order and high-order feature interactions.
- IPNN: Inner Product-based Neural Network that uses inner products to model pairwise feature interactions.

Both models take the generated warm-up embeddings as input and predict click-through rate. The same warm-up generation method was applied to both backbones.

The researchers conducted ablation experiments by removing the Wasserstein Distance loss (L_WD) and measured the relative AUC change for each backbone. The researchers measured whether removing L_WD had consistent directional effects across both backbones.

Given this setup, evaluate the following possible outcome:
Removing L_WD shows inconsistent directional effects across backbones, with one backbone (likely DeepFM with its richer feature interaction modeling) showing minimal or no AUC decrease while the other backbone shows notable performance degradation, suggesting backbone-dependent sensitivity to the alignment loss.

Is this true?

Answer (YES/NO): YES